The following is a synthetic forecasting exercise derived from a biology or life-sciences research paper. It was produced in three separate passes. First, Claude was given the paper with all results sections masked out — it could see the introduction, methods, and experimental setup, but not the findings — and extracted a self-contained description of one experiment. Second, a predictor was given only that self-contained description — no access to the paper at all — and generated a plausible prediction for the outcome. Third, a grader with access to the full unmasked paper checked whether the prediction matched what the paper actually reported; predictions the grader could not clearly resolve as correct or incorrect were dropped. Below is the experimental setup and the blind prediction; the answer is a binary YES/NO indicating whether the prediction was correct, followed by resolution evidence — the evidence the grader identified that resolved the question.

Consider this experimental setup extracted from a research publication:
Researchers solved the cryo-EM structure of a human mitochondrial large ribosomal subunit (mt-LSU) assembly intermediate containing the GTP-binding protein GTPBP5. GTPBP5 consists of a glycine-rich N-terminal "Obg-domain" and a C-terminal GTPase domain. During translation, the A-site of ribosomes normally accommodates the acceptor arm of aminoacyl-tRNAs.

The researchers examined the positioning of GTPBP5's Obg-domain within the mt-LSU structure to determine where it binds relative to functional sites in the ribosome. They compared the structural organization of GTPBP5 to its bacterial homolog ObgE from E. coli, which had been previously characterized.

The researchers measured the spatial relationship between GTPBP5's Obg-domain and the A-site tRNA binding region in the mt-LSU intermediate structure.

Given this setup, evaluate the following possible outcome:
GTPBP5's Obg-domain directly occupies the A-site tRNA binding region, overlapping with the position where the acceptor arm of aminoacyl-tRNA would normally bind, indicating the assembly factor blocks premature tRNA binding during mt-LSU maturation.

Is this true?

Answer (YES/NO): YES